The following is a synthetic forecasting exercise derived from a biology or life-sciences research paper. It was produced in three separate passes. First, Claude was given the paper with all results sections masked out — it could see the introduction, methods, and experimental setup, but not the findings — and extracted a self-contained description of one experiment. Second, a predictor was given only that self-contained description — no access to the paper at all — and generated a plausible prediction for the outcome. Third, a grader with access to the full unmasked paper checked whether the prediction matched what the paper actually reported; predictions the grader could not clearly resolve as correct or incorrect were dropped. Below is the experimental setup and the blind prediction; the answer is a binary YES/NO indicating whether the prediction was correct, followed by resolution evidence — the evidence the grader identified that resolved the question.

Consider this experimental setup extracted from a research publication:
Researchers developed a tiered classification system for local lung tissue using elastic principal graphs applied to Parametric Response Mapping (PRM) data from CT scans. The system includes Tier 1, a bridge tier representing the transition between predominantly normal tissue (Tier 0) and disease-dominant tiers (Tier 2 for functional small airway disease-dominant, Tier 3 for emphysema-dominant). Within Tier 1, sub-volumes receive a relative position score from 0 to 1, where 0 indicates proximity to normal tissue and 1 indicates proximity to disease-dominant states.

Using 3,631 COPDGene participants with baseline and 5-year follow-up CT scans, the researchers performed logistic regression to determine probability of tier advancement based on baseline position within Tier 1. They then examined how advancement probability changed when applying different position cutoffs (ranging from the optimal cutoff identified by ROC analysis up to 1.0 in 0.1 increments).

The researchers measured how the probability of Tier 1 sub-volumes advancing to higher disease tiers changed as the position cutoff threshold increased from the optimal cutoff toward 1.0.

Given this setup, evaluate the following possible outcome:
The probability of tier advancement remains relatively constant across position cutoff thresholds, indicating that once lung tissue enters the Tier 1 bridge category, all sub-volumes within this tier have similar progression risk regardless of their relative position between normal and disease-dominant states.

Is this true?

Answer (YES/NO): NO